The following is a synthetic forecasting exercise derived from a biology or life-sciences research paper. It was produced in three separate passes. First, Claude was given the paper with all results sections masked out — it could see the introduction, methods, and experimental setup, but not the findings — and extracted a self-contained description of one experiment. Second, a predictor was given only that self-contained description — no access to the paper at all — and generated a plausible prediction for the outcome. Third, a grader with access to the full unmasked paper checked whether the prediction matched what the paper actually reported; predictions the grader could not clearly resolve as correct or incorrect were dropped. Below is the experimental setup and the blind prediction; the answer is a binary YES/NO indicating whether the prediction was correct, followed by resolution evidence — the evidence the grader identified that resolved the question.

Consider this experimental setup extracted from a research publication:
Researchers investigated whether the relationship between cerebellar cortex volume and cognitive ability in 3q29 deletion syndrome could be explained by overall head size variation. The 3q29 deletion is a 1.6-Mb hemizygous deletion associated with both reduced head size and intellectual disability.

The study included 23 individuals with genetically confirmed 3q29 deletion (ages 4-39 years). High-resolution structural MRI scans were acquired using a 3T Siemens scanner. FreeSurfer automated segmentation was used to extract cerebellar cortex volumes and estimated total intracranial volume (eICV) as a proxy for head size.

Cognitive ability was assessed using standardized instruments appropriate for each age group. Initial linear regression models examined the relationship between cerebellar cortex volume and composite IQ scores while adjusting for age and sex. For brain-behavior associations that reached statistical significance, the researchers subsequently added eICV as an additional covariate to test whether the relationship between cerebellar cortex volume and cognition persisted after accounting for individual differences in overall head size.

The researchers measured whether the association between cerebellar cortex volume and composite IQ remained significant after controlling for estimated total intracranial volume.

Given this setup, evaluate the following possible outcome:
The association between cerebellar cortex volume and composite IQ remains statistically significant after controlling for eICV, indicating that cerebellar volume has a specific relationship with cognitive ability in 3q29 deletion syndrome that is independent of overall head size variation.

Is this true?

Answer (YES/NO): NO